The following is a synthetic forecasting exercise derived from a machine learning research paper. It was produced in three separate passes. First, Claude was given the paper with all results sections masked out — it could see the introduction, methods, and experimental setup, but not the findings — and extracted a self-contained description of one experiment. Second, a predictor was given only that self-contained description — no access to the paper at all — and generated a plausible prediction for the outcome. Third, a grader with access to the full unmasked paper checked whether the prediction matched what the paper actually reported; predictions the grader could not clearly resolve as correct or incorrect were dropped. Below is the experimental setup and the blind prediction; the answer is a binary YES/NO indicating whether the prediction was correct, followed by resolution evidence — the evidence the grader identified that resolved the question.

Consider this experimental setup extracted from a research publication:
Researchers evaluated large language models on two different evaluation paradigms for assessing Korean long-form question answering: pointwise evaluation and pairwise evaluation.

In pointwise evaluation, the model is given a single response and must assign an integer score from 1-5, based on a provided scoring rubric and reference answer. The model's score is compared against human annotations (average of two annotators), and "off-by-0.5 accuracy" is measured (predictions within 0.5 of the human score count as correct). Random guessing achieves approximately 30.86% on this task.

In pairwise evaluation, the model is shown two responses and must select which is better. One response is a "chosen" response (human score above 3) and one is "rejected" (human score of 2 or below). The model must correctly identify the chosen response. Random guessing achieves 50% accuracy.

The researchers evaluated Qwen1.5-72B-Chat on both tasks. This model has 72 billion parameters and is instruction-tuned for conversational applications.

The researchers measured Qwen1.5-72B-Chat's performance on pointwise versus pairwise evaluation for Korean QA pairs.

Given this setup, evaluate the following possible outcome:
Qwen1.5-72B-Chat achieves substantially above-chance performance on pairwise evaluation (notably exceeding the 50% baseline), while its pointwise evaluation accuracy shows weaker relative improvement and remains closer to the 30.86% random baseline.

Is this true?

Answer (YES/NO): NO